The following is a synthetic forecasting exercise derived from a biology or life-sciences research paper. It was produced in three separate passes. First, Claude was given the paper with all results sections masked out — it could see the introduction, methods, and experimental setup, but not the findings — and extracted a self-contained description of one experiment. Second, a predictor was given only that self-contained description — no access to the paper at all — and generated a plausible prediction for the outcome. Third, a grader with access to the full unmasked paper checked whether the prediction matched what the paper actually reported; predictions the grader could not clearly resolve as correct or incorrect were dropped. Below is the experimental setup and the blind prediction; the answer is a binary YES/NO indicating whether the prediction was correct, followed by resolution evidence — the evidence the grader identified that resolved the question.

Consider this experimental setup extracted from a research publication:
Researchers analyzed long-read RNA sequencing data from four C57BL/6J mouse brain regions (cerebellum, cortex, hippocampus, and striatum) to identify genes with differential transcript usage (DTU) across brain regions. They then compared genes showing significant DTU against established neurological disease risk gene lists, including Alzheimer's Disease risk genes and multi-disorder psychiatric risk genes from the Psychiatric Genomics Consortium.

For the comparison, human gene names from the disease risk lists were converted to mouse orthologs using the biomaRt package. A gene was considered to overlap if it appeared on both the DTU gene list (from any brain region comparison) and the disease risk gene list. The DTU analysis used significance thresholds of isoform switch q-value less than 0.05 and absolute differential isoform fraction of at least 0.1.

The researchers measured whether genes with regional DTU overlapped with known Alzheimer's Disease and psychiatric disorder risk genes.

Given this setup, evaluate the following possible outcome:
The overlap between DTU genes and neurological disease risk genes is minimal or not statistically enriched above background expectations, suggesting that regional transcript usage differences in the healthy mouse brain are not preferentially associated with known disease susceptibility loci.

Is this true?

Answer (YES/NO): NO